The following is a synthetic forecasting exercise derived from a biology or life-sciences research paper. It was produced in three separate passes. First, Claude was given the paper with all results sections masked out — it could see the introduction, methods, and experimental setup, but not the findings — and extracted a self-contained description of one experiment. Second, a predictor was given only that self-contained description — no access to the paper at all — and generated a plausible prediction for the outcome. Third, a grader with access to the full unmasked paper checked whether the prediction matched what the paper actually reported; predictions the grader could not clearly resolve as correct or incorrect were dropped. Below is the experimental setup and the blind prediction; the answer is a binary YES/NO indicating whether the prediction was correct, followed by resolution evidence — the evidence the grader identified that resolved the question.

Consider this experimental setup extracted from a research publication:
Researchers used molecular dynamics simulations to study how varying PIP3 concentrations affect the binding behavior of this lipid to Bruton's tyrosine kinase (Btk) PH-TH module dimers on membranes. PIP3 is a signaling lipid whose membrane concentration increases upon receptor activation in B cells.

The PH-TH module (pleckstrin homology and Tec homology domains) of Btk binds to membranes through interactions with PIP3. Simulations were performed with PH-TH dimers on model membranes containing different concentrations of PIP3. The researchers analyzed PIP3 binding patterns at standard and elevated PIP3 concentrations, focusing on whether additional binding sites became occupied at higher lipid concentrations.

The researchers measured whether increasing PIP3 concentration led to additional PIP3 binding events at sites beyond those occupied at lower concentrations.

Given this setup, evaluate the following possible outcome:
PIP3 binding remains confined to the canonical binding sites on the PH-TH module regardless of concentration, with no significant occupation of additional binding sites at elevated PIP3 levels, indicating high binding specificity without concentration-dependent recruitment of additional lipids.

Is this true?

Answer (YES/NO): NO